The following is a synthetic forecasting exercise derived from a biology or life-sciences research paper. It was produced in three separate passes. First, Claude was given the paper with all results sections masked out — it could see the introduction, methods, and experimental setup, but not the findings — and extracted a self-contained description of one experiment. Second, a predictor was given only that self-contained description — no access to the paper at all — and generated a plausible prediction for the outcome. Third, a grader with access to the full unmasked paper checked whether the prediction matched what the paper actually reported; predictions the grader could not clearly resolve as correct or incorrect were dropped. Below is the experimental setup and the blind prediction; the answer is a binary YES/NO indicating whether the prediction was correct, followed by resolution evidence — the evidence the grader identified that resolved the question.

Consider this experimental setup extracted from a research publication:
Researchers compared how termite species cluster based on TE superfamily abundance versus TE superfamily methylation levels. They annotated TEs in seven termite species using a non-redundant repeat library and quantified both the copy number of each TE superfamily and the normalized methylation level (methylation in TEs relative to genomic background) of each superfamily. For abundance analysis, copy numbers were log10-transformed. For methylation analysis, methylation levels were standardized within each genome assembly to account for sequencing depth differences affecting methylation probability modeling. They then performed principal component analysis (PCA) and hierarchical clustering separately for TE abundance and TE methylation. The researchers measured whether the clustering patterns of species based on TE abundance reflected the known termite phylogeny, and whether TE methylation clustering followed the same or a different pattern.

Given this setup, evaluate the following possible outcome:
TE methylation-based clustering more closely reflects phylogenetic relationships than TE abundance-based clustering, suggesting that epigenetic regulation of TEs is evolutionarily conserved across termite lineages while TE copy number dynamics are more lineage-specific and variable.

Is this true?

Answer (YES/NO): NO